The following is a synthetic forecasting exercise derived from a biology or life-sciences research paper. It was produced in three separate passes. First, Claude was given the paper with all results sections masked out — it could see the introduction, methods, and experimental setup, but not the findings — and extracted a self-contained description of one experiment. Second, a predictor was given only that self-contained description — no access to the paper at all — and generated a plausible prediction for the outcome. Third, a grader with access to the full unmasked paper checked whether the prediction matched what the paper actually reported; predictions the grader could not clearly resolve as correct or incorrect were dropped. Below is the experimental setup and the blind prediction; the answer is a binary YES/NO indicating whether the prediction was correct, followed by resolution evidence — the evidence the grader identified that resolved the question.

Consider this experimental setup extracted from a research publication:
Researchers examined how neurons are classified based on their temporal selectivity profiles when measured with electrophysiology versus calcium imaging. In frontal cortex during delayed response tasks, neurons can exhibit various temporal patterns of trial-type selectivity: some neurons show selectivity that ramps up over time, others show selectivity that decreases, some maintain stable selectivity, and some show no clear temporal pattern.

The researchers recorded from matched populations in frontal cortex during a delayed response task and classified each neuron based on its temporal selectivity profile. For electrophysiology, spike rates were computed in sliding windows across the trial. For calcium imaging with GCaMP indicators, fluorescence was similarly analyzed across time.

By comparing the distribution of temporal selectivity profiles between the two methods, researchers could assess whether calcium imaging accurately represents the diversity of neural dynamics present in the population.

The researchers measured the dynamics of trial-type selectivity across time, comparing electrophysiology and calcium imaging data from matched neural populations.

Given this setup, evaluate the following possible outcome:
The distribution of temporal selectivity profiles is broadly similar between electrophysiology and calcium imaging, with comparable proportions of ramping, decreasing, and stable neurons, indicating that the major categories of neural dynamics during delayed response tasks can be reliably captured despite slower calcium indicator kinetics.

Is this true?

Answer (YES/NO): NO